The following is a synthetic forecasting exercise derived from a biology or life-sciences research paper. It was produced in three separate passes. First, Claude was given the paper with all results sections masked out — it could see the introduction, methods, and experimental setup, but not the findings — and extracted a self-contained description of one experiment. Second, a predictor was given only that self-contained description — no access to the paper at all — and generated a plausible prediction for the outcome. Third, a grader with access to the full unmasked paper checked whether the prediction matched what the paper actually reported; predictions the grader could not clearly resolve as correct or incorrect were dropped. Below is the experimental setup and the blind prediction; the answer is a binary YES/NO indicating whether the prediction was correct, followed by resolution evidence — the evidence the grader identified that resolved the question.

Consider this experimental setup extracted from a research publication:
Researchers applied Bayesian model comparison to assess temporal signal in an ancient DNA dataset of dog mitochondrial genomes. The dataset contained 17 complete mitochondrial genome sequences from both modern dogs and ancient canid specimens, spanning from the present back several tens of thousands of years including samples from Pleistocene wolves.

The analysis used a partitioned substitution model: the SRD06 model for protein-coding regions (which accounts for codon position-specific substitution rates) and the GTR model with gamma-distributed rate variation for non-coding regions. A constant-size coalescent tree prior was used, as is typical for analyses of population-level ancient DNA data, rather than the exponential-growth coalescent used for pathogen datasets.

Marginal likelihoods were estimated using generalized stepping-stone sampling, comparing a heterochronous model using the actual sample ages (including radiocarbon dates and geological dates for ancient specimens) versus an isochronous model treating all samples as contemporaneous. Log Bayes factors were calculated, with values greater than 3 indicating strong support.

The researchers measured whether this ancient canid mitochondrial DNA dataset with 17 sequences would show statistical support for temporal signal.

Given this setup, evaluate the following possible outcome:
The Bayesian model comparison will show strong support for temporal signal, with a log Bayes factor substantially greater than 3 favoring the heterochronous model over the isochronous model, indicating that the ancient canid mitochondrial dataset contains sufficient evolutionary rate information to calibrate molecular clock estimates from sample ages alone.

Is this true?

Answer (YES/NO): YES